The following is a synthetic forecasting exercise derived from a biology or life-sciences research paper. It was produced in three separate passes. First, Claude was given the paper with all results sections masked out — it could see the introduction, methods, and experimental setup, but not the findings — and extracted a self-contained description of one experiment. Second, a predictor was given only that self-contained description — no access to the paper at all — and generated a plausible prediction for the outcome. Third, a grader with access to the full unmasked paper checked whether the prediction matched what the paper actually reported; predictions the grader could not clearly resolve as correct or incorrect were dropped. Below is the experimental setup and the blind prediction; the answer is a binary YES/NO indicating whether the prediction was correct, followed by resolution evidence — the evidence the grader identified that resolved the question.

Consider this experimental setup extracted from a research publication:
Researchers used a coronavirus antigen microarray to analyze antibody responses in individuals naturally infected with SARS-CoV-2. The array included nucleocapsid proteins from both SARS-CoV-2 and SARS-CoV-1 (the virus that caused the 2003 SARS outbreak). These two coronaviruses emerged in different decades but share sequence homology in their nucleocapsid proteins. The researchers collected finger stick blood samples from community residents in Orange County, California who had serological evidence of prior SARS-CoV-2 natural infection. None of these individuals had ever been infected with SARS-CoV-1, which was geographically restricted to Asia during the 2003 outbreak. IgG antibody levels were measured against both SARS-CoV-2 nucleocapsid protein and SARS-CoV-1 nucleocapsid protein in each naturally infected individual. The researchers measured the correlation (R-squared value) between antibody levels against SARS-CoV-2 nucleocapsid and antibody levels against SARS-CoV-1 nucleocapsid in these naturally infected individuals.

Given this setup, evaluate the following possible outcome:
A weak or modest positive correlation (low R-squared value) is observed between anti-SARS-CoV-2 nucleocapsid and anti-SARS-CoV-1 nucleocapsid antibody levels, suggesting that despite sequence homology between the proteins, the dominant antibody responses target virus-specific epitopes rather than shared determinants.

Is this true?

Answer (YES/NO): NO